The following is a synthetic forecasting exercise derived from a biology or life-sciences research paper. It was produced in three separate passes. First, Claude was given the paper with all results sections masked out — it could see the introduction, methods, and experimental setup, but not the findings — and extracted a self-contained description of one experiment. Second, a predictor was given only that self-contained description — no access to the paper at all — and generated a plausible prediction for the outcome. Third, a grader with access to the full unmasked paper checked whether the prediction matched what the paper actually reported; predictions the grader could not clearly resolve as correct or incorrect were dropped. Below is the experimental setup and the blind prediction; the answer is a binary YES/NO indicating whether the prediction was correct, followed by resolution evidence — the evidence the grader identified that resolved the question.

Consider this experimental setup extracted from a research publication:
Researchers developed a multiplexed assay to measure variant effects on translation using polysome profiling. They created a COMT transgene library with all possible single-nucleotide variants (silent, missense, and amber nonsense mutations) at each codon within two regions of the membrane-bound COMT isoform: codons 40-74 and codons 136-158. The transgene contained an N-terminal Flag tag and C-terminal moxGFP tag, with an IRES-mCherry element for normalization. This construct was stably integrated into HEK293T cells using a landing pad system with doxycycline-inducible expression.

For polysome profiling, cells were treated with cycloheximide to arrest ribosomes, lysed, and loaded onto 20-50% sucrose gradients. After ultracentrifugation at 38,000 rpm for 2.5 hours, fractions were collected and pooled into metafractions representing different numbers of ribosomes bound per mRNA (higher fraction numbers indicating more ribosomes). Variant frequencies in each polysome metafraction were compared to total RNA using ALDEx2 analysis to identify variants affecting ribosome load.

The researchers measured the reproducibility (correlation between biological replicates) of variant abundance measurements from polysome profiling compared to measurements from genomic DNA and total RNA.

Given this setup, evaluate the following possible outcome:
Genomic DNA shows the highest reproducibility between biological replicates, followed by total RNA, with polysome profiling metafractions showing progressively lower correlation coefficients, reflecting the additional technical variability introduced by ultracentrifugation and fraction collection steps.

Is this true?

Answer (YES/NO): NO